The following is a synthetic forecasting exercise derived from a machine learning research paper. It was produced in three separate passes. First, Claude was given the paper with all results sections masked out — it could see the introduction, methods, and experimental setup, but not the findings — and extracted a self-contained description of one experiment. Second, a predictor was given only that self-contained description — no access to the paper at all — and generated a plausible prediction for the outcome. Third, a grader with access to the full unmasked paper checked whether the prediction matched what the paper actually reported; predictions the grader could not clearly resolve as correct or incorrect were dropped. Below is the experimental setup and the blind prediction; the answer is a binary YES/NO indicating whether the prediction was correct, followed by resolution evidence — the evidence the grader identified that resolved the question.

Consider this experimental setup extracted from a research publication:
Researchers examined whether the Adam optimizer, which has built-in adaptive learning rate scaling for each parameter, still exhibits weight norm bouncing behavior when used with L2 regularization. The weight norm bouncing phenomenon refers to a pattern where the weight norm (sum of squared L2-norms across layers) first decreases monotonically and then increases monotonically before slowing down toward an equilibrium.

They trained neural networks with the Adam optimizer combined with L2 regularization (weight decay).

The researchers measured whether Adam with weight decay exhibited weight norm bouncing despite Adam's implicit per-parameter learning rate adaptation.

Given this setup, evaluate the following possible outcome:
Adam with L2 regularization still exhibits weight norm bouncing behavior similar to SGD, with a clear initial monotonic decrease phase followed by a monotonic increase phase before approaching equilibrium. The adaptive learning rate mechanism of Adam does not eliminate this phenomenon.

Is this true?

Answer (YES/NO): YES